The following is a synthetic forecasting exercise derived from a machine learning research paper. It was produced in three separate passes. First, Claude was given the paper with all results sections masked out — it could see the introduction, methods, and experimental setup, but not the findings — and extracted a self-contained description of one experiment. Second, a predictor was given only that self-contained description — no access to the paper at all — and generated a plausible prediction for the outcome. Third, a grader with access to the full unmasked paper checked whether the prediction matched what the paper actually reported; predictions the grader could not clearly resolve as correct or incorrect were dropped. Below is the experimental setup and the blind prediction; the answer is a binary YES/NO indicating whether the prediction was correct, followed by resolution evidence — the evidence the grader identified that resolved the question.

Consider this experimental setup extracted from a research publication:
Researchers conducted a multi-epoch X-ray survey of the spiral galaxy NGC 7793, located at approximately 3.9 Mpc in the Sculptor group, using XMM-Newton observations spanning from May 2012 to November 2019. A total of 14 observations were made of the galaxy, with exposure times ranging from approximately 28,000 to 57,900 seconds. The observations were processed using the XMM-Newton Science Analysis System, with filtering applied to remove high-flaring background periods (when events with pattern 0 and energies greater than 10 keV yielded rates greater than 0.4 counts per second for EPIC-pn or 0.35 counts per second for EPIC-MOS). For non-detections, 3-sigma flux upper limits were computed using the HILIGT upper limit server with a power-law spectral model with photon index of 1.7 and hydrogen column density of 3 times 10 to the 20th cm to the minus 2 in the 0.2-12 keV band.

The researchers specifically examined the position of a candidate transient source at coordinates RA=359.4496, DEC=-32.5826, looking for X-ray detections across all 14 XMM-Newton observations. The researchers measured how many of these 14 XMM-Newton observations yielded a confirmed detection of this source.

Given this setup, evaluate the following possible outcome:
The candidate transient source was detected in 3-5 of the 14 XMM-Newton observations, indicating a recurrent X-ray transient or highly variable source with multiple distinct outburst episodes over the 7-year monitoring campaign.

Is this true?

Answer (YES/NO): NO